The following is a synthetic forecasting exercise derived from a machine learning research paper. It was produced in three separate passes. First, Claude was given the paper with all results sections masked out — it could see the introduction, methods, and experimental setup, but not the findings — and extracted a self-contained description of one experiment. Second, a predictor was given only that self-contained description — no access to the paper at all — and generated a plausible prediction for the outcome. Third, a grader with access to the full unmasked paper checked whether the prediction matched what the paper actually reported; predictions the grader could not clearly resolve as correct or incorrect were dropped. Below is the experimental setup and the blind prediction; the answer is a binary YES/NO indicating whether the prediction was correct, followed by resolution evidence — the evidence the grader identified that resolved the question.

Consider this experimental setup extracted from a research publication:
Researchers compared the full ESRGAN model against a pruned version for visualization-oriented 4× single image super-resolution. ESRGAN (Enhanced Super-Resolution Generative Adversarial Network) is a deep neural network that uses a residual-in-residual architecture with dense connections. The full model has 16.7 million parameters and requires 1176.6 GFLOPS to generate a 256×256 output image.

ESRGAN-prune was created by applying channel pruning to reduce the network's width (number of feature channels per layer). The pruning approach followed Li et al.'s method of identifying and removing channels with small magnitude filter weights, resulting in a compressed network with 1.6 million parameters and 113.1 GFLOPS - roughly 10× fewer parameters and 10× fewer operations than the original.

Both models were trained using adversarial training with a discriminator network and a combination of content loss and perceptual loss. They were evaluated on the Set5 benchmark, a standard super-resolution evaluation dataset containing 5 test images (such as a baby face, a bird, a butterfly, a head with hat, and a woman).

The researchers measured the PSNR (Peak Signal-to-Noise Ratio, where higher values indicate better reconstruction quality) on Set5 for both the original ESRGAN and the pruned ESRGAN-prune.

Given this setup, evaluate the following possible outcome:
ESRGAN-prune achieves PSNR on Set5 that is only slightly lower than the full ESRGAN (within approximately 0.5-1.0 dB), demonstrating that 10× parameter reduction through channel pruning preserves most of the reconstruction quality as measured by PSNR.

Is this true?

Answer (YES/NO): NO